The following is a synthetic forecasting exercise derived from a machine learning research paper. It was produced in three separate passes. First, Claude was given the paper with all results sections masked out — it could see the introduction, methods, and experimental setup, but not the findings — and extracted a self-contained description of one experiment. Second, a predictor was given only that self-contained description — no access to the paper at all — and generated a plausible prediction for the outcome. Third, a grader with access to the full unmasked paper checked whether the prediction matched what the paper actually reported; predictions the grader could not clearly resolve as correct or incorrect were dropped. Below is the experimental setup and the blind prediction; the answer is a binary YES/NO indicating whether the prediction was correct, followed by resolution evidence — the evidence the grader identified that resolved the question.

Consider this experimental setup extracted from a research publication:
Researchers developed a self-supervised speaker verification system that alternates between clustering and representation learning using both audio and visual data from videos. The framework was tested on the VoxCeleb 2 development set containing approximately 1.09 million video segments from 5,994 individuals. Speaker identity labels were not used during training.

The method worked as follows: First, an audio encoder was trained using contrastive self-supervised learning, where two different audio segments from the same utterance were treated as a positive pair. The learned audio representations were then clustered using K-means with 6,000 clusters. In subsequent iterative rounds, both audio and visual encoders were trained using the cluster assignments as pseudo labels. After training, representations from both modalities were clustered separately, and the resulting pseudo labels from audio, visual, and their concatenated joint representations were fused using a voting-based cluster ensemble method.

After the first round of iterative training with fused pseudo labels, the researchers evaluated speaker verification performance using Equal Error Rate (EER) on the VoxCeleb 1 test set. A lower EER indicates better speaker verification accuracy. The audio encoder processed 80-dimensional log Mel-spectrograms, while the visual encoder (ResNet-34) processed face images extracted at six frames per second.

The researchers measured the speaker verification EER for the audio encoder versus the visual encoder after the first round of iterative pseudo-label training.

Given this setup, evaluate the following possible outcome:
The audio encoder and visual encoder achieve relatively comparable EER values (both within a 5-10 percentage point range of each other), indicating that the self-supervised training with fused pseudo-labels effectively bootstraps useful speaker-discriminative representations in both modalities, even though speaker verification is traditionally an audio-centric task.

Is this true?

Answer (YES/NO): NO